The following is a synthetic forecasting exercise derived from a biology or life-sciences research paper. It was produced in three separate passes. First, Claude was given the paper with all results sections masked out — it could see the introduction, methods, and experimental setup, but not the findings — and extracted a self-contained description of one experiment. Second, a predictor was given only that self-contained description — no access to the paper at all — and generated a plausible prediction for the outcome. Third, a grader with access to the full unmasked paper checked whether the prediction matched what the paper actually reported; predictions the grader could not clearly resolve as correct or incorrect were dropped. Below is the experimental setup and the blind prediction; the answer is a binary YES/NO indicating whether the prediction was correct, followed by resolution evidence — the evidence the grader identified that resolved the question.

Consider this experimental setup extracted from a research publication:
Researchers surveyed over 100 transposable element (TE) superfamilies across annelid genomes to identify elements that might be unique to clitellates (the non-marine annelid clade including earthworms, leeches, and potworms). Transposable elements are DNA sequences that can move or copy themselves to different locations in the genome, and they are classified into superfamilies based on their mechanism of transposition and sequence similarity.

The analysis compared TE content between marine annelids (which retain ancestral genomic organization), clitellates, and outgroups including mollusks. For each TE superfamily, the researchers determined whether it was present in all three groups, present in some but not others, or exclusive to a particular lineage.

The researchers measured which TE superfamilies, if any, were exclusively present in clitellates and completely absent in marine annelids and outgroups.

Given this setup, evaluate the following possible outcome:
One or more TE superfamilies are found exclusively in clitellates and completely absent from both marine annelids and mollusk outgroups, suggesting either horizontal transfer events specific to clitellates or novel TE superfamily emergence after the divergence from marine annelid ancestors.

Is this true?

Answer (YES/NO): YES